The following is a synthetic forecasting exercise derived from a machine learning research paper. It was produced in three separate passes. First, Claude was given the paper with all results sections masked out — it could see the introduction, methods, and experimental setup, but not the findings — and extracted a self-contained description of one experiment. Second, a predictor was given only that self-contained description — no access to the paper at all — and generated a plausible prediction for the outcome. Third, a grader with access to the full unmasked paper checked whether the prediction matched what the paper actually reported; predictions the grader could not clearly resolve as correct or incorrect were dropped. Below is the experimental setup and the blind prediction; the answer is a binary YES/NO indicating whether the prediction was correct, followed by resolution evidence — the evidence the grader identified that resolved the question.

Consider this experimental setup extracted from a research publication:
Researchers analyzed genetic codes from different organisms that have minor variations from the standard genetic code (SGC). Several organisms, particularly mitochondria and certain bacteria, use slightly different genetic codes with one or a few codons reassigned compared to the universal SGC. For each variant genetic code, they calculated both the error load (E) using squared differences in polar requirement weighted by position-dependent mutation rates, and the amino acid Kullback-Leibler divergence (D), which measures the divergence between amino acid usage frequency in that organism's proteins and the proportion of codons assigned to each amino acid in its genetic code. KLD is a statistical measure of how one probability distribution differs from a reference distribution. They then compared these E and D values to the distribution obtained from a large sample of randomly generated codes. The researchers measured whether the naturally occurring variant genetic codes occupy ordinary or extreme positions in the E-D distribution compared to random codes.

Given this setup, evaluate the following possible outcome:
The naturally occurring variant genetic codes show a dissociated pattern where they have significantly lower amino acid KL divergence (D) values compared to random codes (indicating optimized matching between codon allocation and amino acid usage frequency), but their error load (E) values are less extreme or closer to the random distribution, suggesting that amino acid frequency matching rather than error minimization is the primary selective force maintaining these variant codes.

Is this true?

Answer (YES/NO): NO